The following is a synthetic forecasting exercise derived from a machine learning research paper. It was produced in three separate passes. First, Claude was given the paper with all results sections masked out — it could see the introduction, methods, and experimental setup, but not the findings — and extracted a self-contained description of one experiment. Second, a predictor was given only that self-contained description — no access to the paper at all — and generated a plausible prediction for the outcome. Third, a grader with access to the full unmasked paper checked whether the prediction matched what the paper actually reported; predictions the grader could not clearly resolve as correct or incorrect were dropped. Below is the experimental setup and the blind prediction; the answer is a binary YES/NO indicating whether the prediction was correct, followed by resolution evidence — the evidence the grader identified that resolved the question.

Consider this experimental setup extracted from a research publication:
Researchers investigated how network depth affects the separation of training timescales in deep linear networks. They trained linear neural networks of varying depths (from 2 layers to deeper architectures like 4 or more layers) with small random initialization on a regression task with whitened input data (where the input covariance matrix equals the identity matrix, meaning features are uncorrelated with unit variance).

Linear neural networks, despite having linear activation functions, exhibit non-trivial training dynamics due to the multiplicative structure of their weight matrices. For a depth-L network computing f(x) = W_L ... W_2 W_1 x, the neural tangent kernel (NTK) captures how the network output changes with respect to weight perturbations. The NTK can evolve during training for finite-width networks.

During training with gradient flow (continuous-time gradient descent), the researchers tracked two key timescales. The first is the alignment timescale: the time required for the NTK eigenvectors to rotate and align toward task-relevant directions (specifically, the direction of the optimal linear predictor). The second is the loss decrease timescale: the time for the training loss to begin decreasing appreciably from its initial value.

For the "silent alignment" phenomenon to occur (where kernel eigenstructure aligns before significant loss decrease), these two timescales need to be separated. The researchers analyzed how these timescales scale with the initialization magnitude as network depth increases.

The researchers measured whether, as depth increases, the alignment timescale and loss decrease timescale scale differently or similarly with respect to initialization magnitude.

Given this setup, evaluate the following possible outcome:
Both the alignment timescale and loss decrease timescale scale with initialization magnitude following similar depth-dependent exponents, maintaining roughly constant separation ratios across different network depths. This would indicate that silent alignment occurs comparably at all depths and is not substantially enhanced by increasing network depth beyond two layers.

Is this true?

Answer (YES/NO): NO